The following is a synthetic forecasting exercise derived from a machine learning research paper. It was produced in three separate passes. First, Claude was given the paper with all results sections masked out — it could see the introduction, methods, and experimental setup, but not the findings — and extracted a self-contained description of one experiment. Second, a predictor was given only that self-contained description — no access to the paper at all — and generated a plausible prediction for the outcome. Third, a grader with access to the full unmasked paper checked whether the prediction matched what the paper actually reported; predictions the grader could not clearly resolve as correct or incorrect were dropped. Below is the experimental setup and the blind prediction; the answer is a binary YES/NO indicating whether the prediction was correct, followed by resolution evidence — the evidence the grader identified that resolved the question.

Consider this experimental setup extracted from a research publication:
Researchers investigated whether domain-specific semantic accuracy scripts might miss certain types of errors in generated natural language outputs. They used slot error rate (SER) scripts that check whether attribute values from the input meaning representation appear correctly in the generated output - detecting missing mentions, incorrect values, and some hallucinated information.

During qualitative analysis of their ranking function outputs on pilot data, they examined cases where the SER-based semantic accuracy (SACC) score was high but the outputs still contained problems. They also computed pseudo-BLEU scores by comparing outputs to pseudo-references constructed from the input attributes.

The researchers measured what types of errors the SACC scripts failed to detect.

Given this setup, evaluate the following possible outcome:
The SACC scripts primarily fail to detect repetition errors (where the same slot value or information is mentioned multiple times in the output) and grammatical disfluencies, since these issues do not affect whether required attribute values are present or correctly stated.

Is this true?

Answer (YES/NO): NO